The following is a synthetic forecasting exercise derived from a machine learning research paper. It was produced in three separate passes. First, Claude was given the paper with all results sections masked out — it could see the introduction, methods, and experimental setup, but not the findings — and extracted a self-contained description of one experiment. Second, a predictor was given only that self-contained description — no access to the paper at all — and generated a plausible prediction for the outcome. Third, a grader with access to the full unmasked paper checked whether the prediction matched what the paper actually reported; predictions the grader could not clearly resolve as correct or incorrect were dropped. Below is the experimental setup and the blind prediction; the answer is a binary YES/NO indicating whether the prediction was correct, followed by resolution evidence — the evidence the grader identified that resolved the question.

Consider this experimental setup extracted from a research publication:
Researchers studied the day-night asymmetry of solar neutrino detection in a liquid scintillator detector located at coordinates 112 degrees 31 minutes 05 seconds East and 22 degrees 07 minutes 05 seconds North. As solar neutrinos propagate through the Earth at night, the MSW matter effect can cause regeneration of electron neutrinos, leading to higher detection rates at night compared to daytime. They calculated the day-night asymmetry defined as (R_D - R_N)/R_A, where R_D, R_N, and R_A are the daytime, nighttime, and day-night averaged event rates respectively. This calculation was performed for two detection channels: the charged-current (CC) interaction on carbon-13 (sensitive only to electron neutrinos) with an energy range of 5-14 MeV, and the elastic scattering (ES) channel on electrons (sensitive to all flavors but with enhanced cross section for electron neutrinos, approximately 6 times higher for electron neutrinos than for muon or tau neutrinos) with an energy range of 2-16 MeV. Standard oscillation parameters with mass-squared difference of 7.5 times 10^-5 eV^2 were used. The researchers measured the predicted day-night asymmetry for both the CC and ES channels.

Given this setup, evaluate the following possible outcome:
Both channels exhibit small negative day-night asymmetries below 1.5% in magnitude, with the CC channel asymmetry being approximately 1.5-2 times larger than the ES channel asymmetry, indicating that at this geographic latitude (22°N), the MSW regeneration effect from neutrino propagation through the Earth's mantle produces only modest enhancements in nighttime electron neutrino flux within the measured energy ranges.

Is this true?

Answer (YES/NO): NO